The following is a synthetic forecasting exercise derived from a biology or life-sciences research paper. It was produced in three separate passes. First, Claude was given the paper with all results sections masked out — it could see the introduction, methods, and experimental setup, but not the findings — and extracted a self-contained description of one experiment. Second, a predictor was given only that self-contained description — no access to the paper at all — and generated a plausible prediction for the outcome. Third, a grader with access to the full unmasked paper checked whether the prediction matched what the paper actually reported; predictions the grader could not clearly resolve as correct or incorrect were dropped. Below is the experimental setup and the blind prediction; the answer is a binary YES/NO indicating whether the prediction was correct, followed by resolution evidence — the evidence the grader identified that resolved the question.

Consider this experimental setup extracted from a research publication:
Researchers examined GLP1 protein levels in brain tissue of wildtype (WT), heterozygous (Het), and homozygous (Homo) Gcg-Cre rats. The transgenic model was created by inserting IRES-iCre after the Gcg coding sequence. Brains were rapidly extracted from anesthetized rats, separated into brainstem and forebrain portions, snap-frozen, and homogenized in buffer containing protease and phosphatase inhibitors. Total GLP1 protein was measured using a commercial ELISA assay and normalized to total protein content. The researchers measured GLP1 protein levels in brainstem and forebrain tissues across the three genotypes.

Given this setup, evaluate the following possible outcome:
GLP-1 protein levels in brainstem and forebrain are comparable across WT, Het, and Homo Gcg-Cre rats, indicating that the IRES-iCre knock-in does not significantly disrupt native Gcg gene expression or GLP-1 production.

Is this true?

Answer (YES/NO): NO